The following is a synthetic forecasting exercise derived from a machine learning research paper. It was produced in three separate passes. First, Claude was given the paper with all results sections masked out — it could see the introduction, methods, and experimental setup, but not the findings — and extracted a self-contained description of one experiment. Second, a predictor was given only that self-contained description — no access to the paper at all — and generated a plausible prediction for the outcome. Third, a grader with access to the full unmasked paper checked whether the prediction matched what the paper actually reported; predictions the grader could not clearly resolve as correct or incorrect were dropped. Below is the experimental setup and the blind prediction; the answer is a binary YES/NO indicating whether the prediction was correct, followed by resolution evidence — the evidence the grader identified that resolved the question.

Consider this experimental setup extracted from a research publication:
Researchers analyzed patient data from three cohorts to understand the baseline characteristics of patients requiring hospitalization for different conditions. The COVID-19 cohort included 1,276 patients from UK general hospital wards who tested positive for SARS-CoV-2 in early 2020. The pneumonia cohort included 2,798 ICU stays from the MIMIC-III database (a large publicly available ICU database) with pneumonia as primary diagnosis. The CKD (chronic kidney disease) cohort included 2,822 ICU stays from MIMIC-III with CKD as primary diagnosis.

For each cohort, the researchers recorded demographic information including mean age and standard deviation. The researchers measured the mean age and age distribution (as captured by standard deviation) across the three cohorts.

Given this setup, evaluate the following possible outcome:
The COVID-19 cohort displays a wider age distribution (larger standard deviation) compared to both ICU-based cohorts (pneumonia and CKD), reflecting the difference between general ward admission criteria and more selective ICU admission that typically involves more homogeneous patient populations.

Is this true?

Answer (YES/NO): NO